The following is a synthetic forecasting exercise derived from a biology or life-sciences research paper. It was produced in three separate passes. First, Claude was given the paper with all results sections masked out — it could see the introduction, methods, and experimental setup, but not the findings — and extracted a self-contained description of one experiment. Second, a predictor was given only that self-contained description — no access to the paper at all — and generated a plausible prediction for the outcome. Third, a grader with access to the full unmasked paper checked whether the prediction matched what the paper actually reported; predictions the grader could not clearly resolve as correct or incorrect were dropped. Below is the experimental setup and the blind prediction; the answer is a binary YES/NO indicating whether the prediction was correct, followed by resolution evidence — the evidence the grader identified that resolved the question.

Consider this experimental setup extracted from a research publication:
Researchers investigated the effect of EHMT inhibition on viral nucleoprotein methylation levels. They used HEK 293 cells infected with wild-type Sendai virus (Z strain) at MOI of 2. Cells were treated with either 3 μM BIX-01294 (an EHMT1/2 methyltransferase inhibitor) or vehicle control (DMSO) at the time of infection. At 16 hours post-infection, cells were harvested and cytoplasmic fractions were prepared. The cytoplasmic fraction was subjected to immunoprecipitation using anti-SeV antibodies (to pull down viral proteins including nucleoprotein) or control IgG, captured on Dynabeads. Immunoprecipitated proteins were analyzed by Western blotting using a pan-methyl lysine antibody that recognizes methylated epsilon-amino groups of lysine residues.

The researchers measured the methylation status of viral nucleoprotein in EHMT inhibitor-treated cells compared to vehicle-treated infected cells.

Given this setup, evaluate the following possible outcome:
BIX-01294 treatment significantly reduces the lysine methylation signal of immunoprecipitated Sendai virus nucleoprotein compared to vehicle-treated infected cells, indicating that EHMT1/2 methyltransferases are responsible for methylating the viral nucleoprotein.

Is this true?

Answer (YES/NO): YES